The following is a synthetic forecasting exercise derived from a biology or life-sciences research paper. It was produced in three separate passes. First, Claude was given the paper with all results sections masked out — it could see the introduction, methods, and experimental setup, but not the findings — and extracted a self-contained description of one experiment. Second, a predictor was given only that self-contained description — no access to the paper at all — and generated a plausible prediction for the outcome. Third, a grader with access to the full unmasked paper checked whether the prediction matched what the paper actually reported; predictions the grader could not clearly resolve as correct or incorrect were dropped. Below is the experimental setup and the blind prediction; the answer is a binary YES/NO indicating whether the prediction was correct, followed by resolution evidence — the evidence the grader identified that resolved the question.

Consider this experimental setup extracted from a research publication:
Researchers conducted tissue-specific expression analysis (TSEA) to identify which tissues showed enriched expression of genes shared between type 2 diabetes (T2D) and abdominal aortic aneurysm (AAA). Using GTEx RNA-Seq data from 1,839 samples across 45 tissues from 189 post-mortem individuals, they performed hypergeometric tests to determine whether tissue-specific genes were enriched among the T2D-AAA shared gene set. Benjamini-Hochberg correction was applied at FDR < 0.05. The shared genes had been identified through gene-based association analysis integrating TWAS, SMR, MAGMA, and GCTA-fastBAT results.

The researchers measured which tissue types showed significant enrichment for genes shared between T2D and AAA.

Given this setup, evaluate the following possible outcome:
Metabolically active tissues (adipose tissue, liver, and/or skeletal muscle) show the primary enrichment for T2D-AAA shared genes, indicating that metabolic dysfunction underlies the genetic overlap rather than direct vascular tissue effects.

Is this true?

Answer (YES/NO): NO